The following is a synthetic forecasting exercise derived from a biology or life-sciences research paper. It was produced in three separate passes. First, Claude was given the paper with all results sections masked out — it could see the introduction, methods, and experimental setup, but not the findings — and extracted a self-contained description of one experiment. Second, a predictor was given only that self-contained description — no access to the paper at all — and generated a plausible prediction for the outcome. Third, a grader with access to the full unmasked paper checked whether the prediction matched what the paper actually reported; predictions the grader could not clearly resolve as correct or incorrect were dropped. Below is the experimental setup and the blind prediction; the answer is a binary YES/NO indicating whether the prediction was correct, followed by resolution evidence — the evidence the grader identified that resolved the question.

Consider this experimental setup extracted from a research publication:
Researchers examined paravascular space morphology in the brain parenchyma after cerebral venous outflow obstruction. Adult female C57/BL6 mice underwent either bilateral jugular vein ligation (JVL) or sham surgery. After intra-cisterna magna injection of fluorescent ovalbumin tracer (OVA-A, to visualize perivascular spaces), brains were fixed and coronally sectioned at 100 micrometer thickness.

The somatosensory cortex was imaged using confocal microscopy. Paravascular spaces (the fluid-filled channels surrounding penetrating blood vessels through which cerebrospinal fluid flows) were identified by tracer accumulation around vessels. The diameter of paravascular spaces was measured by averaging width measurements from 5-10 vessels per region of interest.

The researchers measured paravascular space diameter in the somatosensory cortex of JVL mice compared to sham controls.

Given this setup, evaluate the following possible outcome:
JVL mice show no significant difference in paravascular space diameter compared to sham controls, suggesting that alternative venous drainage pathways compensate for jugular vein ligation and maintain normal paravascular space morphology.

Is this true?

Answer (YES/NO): NO